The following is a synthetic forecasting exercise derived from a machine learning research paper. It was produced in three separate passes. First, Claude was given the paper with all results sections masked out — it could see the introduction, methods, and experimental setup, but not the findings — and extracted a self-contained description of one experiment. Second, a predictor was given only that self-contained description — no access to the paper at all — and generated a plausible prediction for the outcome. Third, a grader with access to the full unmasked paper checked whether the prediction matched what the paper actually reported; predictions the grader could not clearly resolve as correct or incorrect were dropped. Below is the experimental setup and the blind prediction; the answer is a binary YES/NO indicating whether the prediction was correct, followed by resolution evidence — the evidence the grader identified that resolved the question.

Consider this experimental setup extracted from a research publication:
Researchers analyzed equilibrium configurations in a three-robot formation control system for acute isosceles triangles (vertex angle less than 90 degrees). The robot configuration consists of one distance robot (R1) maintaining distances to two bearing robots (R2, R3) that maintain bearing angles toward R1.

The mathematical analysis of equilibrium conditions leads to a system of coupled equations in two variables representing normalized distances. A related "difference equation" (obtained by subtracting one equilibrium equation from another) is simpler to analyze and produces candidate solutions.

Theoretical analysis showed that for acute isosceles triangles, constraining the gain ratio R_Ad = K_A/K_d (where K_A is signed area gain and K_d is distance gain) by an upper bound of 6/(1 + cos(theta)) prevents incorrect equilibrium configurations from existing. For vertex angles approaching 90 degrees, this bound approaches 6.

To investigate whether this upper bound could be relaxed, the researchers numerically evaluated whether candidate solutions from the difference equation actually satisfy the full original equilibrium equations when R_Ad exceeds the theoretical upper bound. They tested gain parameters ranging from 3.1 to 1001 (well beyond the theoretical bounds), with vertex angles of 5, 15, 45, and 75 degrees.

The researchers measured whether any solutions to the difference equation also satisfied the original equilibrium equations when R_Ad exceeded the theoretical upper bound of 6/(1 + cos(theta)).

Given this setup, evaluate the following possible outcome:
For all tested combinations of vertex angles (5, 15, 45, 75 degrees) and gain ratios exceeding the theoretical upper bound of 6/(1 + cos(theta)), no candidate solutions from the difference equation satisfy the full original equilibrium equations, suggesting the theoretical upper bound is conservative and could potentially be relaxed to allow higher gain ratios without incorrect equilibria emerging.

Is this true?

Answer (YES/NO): YES